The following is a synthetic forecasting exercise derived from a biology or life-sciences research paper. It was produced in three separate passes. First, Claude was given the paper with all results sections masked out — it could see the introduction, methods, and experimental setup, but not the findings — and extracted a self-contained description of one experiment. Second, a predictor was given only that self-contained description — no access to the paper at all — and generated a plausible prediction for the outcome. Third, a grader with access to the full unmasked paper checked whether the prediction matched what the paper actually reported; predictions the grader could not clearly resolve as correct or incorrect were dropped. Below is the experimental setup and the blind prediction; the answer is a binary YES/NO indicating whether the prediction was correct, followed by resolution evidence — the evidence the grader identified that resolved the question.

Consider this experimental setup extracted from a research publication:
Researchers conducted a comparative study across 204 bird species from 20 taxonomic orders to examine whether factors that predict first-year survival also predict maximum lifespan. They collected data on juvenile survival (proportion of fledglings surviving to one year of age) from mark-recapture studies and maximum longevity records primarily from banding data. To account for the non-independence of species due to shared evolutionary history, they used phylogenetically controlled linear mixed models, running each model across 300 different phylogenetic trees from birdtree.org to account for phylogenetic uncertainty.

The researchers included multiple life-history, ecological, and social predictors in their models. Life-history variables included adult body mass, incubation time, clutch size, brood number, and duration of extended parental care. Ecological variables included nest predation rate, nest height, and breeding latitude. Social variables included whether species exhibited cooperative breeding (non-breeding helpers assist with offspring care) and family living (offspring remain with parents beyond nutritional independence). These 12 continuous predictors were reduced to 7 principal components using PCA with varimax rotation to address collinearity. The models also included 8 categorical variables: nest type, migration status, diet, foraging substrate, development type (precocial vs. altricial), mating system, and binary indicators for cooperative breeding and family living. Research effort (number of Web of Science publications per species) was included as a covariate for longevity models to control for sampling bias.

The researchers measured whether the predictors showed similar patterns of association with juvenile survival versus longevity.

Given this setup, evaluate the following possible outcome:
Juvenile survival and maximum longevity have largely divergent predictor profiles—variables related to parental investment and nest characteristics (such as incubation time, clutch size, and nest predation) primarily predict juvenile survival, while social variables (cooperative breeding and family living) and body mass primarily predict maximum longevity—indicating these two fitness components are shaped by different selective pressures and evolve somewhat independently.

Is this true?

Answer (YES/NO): NO